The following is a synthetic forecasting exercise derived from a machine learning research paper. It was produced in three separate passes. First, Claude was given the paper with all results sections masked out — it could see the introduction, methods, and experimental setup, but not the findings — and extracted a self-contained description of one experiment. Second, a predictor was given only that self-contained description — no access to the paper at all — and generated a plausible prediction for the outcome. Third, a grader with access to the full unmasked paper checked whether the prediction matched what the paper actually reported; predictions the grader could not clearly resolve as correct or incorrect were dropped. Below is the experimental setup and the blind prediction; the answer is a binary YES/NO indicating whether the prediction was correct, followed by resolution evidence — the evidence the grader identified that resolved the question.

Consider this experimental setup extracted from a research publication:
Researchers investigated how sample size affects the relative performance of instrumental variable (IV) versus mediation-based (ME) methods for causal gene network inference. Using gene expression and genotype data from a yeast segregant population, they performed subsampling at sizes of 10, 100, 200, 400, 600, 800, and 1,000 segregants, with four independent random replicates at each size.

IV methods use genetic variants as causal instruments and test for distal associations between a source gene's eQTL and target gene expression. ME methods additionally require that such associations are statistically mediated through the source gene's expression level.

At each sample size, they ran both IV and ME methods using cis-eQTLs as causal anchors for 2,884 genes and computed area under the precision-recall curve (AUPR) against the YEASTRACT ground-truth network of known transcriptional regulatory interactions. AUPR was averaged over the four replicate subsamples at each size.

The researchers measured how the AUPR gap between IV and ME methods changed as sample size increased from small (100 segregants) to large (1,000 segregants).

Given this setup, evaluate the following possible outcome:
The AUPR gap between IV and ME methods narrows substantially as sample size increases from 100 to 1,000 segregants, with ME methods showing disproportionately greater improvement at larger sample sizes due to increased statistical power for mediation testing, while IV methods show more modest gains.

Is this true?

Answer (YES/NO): NO